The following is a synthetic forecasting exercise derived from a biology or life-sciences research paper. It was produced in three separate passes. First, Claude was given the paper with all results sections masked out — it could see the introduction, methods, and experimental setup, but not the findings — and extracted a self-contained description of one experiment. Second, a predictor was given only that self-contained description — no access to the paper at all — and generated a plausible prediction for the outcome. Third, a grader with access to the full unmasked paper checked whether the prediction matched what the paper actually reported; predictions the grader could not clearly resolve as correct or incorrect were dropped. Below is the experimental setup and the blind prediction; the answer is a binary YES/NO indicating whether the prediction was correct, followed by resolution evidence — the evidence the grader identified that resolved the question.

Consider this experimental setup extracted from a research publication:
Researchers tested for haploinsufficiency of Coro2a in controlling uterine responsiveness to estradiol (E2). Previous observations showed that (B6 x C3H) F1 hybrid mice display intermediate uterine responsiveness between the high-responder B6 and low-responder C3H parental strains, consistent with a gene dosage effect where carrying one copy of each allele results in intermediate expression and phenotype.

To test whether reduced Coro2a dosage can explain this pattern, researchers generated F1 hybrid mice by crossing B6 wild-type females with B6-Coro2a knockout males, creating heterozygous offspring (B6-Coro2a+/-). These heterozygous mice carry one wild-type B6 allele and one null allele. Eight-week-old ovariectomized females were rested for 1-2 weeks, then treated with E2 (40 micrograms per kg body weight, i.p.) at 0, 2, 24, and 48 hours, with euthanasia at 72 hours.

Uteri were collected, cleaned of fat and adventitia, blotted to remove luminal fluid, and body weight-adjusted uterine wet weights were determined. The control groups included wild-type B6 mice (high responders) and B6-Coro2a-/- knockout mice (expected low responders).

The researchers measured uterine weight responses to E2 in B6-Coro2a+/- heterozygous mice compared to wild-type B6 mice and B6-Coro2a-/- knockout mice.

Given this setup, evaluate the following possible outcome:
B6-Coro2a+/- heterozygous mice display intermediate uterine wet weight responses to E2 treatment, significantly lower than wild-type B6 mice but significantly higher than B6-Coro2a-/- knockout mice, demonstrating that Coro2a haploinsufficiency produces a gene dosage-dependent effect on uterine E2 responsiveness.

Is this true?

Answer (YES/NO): YES